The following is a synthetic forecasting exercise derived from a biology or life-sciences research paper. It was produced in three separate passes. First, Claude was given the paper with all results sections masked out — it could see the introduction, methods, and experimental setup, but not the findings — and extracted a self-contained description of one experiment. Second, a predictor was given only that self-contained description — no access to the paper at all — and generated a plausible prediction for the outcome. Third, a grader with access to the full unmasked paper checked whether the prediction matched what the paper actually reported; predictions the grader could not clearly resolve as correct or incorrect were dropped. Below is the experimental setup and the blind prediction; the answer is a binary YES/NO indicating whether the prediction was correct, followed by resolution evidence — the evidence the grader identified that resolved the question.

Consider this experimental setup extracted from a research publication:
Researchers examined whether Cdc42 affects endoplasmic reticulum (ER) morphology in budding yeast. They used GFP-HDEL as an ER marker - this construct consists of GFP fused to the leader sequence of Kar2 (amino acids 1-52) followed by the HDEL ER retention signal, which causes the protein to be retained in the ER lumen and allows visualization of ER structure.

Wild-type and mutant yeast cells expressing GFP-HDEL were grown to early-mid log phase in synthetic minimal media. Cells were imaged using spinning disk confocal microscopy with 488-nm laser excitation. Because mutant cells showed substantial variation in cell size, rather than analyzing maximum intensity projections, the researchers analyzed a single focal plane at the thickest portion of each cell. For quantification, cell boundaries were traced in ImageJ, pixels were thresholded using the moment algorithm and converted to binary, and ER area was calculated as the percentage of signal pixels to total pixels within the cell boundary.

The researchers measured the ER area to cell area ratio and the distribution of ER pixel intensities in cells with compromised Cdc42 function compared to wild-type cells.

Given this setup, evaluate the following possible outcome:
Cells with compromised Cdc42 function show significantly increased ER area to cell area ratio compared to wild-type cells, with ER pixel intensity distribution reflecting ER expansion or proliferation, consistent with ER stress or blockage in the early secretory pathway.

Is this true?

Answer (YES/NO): NO